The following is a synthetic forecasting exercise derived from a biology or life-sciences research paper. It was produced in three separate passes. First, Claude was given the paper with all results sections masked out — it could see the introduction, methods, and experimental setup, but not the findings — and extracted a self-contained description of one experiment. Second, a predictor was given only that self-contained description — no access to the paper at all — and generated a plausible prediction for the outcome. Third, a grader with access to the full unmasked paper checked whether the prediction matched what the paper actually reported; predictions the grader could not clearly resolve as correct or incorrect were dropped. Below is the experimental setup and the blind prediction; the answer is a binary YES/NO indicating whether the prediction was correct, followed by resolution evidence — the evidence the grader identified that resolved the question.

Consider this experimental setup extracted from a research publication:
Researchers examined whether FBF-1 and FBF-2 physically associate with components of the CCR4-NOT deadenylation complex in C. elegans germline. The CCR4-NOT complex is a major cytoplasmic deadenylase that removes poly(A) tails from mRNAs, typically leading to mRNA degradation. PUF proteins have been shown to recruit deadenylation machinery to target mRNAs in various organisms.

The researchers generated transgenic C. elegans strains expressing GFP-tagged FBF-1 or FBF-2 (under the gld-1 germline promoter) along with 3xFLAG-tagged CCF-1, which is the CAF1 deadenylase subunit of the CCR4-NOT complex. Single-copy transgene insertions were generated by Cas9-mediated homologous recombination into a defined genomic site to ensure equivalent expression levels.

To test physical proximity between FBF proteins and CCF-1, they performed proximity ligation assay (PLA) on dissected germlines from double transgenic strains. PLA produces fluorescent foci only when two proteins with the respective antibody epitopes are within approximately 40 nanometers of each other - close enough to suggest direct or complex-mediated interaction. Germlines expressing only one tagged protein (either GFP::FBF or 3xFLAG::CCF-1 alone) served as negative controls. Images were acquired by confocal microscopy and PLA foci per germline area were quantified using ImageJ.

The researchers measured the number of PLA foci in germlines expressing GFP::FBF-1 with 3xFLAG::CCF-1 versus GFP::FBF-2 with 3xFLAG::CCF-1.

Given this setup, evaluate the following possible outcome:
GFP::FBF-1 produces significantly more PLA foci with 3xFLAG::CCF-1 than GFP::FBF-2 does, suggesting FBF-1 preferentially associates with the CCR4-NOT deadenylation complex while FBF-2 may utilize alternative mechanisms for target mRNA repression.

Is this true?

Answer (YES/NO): YES